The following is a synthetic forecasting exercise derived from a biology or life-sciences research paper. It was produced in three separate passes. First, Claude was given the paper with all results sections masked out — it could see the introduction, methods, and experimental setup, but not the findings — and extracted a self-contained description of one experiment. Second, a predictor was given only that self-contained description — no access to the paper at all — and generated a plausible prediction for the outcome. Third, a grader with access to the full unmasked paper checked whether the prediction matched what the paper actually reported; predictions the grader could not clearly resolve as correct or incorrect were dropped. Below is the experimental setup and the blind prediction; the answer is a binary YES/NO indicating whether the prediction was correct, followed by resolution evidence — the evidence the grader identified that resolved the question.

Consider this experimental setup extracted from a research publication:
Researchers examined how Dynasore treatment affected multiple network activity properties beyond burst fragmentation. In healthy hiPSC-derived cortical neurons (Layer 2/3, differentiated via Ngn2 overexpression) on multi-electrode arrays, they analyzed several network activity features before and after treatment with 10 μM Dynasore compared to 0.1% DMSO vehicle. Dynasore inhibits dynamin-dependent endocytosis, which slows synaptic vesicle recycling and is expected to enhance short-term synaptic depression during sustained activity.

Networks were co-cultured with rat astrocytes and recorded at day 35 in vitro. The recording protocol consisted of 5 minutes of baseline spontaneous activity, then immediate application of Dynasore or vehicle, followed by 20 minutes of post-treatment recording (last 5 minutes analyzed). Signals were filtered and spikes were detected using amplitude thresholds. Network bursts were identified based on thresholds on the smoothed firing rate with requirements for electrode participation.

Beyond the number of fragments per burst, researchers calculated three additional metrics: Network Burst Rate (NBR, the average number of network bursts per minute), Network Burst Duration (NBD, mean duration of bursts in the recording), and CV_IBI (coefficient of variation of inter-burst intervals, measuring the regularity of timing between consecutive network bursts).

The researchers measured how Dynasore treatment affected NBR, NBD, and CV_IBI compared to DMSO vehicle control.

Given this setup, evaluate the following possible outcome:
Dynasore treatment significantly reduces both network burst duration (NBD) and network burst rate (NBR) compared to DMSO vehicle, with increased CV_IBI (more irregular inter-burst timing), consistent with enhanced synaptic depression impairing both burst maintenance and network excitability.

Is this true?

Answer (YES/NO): NO